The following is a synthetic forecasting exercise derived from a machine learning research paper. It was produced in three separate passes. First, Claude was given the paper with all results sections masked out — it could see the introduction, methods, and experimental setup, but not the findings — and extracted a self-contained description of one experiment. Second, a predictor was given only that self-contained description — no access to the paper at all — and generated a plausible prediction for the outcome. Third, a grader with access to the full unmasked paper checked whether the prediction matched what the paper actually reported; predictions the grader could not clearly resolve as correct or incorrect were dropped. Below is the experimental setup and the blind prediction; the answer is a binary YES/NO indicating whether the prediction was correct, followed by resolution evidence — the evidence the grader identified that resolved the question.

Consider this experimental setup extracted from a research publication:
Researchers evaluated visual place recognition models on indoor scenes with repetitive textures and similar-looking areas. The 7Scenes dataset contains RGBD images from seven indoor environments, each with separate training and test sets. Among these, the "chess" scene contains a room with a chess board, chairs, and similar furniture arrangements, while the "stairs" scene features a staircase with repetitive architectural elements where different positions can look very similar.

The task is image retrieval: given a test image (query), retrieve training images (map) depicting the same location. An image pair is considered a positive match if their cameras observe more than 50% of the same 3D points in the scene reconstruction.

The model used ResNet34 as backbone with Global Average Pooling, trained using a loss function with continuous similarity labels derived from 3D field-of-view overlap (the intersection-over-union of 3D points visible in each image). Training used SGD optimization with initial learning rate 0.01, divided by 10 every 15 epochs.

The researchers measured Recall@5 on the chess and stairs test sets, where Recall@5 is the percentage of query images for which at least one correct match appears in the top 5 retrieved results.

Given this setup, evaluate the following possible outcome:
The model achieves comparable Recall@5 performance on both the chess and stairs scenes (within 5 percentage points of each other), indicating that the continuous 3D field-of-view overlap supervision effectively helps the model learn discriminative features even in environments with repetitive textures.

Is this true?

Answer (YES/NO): YES